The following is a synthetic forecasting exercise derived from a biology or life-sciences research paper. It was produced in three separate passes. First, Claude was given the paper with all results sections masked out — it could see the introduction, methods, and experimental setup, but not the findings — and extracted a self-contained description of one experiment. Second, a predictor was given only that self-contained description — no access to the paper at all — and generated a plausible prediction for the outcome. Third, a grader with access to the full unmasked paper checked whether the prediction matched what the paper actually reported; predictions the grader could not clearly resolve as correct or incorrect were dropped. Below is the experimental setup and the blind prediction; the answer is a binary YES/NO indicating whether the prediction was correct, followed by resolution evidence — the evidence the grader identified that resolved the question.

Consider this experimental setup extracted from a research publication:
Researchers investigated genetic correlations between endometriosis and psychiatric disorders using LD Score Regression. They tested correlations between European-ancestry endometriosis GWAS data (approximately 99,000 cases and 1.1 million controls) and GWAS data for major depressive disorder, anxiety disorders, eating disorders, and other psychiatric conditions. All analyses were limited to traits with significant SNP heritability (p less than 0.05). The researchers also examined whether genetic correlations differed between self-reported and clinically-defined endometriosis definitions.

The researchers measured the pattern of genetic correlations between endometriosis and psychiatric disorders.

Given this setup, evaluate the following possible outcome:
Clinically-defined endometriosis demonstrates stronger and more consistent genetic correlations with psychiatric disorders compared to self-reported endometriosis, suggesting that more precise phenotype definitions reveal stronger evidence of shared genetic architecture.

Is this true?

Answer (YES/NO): NO